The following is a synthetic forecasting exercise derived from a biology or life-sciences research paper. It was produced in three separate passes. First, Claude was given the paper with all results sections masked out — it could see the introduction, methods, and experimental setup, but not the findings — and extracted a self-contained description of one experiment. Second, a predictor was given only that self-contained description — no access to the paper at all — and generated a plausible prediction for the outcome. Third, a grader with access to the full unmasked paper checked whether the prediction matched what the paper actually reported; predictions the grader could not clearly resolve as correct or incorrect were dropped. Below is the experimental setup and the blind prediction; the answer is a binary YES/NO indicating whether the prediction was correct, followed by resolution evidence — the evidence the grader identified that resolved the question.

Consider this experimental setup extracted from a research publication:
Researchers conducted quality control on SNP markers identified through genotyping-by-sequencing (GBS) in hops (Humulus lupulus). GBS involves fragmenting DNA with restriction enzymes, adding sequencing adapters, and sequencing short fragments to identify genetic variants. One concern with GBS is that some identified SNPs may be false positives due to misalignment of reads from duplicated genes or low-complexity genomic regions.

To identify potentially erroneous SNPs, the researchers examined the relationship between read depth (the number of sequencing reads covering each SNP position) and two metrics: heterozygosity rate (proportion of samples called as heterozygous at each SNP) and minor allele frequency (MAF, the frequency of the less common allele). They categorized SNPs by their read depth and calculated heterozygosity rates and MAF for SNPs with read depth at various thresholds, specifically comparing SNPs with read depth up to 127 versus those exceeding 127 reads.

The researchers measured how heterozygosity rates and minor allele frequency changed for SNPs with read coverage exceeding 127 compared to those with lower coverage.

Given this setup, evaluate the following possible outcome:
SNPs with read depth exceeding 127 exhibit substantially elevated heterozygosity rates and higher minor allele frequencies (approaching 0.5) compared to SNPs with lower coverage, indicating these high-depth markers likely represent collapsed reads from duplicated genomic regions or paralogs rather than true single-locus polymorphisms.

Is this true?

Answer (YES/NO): YES